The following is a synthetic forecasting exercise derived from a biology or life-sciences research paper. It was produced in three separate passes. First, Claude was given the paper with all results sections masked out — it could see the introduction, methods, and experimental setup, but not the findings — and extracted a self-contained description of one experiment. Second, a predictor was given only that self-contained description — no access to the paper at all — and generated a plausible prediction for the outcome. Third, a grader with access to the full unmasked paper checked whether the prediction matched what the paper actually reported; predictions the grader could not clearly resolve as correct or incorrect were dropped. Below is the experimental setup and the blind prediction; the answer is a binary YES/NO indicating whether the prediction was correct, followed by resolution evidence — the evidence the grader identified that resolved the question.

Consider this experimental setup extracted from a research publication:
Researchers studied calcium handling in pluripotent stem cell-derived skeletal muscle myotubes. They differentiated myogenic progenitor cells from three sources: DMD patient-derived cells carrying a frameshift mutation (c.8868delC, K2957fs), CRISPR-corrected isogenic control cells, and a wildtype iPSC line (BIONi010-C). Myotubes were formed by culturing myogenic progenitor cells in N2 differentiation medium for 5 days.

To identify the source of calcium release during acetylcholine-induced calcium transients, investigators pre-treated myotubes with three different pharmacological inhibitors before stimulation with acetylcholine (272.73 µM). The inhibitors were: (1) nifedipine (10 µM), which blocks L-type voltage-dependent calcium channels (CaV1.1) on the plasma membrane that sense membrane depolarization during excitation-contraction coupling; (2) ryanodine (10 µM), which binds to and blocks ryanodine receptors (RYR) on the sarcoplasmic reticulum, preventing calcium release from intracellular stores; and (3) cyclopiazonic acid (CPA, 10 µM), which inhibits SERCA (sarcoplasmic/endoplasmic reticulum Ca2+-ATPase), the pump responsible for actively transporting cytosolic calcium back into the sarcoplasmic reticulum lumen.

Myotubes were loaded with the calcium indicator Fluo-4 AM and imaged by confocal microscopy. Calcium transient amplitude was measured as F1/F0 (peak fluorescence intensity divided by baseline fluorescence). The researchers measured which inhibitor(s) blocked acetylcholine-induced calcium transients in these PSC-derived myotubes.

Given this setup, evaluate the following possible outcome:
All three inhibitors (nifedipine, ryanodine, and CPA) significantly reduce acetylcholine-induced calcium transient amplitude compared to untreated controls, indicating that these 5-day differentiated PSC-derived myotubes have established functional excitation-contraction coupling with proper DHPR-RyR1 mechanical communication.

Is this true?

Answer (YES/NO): NO